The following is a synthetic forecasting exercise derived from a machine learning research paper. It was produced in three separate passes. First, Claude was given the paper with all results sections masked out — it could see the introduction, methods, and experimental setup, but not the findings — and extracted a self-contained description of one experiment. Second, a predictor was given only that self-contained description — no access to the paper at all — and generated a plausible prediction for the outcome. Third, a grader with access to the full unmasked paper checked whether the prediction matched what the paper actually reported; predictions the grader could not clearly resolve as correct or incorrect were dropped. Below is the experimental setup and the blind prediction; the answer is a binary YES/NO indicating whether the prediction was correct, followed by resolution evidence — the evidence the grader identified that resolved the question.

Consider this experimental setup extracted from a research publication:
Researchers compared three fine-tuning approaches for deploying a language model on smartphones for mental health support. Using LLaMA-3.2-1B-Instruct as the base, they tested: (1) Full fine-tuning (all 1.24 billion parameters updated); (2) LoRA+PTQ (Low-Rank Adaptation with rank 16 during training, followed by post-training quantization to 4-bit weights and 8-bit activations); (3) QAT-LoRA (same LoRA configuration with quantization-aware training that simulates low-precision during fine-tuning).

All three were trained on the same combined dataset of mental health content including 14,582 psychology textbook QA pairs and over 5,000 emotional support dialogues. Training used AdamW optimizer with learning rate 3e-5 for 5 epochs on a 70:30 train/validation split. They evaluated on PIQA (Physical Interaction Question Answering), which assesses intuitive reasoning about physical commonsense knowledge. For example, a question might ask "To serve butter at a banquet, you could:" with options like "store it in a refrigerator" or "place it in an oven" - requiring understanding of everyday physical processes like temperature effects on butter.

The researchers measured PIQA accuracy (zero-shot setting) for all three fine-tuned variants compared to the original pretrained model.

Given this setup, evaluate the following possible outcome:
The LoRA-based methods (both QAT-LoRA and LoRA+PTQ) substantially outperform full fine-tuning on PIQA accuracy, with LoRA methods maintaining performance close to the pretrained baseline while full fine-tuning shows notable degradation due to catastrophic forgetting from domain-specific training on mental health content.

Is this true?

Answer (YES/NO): NO